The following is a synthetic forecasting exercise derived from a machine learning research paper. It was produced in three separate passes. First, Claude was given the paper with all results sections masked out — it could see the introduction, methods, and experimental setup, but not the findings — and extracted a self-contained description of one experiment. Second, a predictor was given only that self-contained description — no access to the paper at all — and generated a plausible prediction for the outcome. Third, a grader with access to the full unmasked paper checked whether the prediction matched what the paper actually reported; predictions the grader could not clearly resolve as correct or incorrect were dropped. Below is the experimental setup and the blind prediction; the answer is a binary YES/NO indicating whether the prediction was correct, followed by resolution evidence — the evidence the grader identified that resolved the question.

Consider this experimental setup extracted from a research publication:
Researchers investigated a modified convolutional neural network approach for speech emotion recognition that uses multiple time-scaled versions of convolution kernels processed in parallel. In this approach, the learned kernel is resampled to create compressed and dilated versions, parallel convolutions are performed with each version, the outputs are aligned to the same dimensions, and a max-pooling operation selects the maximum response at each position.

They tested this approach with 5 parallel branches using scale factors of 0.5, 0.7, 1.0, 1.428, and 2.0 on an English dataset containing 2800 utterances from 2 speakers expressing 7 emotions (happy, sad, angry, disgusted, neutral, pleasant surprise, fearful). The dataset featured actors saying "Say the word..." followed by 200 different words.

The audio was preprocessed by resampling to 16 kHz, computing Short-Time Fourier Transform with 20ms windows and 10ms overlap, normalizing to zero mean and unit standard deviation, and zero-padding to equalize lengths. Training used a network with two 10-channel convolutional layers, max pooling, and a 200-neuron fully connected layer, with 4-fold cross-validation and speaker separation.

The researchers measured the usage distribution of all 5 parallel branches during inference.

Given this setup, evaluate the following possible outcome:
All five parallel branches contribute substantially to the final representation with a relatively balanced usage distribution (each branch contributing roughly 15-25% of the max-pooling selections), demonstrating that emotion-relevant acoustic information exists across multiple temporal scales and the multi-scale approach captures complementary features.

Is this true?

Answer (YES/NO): NO